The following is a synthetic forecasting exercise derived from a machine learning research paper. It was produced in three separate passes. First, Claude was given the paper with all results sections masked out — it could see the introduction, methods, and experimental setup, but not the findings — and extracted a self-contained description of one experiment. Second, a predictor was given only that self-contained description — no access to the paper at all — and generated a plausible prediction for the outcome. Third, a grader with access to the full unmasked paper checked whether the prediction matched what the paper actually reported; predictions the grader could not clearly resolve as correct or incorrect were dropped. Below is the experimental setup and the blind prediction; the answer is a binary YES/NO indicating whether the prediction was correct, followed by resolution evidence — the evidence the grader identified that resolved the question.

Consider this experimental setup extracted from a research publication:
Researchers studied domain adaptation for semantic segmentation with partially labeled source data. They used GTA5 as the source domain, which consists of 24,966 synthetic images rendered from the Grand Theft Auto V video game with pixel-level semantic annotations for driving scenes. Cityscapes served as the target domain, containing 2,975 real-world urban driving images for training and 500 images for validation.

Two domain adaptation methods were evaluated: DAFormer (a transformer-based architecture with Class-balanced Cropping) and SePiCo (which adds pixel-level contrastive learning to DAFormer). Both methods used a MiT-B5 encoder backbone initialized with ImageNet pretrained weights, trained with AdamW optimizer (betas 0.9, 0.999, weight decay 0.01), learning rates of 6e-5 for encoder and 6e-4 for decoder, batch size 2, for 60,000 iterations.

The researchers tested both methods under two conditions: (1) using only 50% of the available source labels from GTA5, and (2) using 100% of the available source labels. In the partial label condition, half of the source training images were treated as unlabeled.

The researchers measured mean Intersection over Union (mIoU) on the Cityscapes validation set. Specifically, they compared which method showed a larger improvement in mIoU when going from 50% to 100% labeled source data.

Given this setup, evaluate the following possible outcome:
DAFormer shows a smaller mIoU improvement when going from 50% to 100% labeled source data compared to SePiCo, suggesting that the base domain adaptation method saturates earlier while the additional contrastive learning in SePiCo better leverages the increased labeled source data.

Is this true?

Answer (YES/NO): YES